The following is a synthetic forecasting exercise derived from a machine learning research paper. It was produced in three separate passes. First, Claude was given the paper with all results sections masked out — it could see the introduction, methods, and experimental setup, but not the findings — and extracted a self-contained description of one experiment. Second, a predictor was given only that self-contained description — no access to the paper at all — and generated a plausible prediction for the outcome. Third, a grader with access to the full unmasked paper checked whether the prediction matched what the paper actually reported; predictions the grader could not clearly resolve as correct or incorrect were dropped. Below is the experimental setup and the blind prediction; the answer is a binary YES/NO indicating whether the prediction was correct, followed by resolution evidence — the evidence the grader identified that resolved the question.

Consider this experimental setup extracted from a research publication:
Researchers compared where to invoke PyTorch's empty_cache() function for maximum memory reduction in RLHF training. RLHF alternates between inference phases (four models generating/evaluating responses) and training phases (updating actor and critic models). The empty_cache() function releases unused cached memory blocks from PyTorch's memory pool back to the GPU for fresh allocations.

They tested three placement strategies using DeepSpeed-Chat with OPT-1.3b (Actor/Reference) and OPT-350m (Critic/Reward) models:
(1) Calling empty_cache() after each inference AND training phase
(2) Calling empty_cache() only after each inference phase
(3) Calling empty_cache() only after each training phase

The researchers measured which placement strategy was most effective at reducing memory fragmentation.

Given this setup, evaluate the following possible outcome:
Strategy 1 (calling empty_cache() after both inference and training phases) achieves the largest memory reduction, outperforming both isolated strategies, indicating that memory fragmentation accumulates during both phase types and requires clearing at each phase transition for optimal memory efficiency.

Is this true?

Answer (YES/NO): NO